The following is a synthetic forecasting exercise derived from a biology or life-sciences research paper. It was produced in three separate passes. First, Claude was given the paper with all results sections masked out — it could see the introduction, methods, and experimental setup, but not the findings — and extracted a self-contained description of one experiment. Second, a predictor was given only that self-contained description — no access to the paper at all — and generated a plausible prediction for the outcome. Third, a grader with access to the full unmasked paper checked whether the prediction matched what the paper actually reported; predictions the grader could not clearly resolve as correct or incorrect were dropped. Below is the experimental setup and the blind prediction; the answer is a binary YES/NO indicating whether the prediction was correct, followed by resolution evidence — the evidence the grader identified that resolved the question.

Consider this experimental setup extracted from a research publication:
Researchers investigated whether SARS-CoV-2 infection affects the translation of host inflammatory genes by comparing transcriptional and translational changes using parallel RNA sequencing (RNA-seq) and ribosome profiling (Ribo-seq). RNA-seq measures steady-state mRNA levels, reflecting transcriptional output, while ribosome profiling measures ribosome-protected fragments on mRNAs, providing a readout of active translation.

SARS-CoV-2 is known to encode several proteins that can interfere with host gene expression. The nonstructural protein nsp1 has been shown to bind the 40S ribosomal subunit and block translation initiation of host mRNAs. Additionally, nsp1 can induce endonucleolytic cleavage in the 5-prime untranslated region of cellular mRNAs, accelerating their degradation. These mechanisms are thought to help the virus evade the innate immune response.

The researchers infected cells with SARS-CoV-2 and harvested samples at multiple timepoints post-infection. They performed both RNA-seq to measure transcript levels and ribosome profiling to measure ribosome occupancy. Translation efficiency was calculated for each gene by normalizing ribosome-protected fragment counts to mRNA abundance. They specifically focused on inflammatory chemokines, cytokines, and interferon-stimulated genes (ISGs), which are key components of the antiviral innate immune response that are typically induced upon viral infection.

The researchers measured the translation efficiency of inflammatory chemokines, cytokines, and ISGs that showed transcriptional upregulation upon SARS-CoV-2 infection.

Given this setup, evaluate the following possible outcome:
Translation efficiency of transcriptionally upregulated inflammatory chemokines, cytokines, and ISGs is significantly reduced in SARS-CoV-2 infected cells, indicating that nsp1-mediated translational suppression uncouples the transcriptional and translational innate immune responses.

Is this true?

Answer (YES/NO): NO